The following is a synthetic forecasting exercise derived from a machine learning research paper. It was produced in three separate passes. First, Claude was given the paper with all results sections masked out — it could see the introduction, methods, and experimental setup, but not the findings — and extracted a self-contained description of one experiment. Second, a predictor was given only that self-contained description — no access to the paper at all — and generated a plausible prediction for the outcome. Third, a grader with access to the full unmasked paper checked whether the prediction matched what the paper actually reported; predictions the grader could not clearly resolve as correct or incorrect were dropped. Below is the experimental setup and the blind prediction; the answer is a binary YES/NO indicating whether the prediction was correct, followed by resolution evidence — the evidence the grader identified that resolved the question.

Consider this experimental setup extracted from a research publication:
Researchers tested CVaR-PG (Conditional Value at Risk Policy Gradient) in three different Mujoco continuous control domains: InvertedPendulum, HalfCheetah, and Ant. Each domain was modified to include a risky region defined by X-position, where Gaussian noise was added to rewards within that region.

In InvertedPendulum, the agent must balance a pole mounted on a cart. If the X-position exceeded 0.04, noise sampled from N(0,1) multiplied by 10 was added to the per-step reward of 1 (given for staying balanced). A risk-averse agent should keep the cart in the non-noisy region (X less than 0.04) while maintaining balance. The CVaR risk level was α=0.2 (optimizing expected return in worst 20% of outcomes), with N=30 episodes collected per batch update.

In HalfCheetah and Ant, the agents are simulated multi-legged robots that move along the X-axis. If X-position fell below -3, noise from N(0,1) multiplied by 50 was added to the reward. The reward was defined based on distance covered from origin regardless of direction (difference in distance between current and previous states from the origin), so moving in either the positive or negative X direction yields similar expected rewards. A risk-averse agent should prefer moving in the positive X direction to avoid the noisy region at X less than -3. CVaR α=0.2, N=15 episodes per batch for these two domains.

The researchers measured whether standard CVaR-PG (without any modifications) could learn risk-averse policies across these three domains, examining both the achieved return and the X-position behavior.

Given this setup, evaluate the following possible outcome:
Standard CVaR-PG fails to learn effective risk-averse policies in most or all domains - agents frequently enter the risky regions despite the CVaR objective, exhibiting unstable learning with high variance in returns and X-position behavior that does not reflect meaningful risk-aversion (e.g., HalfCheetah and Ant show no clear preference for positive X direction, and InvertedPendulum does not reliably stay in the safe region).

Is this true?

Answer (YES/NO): NO